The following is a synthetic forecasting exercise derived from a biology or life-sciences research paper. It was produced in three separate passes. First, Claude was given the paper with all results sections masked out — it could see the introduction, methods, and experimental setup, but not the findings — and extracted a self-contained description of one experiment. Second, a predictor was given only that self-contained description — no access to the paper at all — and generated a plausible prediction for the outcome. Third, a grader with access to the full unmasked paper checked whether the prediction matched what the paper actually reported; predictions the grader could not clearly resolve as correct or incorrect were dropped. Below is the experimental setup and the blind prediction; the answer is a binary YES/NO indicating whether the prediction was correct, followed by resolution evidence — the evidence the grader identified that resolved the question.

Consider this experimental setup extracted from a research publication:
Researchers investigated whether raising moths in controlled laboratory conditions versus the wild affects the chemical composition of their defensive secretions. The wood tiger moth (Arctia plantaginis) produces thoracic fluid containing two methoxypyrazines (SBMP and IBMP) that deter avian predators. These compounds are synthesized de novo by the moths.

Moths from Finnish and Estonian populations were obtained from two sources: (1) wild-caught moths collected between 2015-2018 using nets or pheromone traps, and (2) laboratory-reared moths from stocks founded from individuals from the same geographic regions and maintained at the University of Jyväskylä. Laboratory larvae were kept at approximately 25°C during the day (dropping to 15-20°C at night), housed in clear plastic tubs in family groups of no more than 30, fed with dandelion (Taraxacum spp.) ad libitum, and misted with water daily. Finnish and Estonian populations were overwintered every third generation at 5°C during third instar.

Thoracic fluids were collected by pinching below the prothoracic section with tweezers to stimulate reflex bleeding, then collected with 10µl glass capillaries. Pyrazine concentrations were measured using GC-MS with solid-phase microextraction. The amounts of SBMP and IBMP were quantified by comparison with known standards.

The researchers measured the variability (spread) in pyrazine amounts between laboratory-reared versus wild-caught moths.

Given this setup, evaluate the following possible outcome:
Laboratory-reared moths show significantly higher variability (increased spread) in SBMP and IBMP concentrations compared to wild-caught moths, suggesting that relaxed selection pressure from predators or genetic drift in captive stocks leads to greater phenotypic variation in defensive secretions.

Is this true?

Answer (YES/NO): NO